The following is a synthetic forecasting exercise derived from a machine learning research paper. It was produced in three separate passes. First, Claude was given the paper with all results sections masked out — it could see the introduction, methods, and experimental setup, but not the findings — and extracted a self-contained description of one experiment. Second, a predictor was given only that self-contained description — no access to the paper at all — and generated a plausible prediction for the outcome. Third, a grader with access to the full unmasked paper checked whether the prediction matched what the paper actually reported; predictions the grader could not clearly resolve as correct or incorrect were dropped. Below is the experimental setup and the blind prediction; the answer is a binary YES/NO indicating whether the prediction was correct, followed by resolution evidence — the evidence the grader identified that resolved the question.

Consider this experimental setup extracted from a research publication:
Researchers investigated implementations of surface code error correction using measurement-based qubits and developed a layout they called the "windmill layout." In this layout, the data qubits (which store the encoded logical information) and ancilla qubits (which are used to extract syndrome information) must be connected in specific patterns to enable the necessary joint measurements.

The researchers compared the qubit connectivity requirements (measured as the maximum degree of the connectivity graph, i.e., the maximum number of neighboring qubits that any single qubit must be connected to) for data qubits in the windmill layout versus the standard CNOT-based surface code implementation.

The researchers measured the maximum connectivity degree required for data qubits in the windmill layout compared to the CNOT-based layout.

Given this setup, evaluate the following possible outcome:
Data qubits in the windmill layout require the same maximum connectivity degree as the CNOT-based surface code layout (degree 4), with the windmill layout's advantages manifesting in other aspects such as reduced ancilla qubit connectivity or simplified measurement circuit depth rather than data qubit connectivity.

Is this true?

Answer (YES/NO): NO